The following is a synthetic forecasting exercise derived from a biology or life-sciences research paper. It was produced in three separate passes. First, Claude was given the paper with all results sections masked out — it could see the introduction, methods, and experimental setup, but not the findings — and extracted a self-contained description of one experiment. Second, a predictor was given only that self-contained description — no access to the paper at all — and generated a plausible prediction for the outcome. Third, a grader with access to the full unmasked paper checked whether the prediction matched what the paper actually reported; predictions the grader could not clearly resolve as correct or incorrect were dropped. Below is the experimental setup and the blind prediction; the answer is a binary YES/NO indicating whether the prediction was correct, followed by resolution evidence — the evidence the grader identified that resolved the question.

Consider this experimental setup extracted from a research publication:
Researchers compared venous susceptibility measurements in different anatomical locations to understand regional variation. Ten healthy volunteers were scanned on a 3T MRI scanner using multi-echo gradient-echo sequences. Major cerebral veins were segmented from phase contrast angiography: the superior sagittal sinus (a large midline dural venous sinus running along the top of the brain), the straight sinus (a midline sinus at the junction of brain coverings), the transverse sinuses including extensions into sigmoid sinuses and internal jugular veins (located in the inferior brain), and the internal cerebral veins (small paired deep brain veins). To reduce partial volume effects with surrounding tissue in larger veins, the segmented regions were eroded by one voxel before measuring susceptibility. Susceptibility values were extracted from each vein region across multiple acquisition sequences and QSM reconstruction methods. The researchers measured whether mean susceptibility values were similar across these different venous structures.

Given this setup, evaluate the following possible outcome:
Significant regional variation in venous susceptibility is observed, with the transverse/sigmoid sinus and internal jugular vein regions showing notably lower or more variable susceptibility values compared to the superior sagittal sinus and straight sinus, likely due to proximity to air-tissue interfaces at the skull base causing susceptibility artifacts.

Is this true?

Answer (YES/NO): NO